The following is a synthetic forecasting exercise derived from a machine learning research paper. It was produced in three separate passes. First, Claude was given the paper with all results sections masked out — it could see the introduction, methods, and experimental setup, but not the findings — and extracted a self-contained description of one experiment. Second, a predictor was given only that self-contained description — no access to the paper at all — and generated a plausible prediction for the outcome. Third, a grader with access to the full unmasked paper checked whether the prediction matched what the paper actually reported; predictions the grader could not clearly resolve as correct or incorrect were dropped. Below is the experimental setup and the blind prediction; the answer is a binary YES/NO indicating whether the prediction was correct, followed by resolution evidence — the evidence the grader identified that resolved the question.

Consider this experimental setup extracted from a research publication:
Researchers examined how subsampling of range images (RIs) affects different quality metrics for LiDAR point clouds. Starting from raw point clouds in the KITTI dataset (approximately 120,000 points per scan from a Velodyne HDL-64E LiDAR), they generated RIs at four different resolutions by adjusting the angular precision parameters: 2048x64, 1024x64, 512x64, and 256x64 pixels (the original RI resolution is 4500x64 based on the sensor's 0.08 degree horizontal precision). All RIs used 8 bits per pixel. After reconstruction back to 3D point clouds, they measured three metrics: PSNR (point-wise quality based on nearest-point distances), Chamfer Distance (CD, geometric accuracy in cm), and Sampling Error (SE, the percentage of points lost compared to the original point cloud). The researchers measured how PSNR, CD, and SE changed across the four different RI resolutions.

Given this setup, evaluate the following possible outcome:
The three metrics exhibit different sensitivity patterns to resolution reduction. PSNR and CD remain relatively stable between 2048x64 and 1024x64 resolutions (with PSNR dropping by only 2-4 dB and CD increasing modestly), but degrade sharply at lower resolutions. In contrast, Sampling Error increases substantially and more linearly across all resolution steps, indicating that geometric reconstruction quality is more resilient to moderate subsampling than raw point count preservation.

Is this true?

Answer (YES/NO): NO